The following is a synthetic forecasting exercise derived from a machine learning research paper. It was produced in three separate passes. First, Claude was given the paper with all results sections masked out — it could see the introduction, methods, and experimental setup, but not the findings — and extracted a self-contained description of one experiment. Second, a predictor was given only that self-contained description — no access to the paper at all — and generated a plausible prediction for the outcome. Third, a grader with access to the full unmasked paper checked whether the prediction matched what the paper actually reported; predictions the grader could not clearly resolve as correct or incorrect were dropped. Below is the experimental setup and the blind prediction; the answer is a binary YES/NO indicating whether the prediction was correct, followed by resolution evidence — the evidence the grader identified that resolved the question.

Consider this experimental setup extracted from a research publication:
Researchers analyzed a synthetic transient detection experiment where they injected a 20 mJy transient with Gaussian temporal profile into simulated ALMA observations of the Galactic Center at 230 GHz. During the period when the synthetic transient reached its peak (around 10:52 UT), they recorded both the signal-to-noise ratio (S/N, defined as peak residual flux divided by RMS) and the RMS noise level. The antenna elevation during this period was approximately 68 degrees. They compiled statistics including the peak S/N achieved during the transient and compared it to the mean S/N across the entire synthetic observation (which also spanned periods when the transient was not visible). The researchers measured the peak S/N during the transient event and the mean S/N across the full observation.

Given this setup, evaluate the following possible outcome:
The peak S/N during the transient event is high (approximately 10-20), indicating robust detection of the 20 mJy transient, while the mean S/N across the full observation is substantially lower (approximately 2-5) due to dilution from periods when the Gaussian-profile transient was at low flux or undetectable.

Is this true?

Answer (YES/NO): YES